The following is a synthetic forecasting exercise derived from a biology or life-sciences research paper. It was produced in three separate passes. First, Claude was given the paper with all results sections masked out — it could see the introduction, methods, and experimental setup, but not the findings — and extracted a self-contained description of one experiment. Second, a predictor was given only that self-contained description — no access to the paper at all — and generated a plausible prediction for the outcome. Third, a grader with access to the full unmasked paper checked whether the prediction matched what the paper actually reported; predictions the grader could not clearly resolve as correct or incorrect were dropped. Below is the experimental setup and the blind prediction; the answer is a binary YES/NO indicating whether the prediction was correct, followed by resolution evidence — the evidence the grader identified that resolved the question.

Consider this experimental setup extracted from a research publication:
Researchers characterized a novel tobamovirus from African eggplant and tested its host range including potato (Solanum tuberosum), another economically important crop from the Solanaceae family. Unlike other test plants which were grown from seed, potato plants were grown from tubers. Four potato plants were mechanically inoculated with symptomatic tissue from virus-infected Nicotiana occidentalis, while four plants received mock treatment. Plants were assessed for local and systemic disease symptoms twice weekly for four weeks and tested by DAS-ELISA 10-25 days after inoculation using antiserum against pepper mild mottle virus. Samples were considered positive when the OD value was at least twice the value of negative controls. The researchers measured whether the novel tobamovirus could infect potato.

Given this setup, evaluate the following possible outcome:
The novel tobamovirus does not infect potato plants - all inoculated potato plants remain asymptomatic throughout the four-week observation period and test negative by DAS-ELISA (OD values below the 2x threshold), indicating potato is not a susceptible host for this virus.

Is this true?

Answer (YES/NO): YES